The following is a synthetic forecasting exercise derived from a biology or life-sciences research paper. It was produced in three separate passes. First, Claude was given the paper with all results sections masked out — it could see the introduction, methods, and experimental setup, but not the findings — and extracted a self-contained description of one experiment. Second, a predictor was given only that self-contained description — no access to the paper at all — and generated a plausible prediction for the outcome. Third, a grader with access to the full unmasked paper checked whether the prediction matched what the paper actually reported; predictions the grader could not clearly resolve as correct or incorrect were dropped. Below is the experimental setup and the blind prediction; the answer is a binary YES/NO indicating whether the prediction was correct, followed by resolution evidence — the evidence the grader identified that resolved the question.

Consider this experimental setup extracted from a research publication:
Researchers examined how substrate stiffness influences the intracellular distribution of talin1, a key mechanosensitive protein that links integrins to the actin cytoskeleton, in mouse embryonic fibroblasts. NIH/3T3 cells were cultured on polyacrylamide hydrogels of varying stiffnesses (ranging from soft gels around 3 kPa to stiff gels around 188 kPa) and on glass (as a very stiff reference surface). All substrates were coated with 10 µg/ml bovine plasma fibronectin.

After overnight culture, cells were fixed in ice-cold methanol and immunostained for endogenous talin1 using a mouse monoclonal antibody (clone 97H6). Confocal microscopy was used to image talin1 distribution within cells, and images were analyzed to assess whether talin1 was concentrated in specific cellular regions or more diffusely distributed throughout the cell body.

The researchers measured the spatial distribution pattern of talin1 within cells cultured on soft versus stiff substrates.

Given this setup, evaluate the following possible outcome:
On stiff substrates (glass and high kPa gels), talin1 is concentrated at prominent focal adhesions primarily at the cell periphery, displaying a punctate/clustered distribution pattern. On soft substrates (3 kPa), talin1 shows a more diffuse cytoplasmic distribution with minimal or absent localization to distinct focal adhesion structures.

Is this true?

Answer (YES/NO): NO